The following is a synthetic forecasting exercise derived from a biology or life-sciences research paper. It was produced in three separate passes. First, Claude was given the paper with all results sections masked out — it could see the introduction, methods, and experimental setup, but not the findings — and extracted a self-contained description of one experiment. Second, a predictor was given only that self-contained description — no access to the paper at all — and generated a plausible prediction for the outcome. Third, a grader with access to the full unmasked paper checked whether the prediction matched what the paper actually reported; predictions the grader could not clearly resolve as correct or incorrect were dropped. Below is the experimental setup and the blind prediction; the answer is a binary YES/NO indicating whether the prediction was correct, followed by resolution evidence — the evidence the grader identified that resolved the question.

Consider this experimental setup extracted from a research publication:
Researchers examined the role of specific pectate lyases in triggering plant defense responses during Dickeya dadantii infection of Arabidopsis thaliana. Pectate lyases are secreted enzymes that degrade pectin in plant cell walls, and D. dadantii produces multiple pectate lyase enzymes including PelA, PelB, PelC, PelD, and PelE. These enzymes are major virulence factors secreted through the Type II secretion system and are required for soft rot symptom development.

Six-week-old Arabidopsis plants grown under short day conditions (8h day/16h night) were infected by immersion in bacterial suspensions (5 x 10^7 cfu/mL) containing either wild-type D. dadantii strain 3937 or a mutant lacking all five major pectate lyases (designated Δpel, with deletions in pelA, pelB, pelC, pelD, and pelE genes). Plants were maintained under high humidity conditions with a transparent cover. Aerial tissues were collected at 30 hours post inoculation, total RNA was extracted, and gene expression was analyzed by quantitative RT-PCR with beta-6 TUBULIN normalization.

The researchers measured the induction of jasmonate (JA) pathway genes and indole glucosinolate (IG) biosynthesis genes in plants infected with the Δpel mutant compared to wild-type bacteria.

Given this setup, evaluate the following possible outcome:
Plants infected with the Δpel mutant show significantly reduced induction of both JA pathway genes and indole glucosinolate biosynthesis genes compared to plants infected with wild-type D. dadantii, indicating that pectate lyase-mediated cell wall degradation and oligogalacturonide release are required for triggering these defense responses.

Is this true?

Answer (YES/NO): YES